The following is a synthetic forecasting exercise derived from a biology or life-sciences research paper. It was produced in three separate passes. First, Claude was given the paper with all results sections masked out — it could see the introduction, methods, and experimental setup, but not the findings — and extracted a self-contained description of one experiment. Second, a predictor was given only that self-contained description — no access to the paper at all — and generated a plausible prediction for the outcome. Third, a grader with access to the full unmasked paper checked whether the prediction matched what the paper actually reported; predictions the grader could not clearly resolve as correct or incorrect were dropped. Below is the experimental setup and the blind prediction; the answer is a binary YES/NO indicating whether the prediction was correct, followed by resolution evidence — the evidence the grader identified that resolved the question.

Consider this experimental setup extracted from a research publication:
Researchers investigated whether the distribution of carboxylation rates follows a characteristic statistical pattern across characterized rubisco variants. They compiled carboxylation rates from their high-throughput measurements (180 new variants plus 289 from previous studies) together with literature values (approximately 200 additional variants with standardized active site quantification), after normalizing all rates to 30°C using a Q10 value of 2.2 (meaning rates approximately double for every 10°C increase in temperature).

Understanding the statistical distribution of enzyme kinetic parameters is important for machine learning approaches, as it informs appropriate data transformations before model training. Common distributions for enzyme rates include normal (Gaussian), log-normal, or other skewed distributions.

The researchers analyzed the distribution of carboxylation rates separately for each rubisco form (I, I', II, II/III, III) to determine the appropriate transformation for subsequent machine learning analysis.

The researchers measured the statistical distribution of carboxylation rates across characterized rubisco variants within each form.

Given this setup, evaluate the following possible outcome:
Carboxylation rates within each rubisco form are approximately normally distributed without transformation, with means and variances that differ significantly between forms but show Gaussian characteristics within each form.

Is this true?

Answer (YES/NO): NO